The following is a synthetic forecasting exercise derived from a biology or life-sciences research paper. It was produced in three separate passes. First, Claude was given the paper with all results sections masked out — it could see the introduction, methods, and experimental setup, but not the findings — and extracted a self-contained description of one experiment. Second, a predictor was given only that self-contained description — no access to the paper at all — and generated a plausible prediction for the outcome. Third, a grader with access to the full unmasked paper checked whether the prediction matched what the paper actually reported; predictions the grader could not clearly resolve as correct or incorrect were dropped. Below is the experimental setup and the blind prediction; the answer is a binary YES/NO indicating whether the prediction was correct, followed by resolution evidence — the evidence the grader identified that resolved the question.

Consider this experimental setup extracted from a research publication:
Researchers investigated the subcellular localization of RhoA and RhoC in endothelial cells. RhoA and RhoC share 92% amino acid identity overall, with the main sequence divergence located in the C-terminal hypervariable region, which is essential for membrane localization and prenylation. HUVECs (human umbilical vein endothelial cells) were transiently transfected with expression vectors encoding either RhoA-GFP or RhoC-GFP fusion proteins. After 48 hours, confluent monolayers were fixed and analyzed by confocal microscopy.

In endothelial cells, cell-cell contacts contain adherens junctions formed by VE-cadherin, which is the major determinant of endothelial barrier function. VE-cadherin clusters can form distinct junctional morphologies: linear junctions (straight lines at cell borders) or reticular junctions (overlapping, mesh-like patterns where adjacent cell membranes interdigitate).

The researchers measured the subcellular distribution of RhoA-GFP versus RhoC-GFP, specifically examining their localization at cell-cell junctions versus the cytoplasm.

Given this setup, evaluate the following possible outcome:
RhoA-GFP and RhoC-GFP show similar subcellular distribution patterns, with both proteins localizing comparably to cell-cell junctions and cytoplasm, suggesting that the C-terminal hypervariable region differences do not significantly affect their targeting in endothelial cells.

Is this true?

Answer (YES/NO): NO